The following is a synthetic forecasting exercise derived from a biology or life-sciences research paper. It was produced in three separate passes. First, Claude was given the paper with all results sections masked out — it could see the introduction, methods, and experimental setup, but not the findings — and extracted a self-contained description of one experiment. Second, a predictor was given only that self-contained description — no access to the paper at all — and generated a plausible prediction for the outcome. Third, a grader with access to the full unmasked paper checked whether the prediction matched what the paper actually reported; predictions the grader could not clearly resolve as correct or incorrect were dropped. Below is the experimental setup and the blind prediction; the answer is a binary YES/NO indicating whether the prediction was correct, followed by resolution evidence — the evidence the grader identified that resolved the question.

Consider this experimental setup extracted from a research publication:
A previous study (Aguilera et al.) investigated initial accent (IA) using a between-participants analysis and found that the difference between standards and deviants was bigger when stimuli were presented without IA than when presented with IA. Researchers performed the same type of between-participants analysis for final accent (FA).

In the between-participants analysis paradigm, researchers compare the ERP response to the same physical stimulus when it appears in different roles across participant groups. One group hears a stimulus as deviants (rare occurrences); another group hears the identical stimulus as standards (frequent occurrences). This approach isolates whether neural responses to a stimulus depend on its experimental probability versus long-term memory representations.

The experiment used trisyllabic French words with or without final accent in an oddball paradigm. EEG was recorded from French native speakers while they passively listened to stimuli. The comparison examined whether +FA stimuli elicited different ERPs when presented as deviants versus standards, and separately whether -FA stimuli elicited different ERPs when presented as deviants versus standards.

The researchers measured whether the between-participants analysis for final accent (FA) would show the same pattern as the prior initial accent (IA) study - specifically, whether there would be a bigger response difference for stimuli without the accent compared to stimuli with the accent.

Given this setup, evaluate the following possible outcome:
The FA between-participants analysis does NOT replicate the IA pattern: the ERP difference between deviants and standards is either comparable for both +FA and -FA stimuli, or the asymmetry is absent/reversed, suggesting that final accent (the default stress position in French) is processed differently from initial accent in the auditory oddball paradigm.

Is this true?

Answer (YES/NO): YES